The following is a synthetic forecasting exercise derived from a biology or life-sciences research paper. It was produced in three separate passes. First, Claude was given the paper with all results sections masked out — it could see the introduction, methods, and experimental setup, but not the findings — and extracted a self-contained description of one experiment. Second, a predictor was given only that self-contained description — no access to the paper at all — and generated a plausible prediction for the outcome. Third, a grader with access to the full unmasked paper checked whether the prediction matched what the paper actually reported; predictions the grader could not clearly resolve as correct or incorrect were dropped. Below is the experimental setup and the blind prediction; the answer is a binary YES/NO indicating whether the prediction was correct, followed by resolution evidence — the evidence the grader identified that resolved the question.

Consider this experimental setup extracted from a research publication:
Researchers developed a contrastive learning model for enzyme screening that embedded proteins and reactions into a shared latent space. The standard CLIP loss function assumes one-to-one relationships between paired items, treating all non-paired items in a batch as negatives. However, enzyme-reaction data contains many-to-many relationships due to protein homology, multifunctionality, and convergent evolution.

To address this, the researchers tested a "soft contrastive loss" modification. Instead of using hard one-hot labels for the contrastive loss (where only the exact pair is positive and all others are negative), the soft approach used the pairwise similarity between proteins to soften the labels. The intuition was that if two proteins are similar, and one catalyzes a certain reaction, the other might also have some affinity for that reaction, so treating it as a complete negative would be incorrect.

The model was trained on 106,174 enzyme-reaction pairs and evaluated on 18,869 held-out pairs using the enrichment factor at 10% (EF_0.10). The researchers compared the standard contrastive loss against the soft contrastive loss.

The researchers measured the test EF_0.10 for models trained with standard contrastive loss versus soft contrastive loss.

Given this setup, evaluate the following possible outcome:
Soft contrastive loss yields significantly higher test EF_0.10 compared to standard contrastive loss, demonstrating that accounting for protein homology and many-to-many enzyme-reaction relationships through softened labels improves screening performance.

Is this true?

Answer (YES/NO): NO